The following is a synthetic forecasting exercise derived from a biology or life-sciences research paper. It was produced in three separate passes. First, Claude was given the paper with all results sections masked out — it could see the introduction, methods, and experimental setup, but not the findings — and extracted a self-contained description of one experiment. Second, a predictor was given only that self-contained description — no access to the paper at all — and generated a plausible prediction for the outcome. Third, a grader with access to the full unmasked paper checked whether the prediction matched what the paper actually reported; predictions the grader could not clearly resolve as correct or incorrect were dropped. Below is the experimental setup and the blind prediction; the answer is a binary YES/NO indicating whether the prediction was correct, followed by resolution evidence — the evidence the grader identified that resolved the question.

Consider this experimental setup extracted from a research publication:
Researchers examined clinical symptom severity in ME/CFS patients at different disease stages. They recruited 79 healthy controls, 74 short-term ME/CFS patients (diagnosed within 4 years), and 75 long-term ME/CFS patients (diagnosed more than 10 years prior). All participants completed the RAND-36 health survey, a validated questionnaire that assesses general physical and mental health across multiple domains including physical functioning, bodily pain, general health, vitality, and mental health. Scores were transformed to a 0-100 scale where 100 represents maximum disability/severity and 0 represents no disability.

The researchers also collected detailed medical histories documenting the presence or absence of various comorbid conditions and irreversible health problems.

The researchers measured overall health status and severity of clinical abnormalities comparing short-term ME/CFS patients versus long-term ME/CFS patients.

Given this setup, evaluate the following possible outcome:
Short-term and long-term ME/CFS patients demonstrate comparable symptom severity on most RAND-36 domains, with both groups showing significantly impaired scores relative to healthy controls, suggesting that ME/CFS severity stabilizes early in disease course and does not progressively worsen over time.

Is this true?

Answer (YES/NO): NO